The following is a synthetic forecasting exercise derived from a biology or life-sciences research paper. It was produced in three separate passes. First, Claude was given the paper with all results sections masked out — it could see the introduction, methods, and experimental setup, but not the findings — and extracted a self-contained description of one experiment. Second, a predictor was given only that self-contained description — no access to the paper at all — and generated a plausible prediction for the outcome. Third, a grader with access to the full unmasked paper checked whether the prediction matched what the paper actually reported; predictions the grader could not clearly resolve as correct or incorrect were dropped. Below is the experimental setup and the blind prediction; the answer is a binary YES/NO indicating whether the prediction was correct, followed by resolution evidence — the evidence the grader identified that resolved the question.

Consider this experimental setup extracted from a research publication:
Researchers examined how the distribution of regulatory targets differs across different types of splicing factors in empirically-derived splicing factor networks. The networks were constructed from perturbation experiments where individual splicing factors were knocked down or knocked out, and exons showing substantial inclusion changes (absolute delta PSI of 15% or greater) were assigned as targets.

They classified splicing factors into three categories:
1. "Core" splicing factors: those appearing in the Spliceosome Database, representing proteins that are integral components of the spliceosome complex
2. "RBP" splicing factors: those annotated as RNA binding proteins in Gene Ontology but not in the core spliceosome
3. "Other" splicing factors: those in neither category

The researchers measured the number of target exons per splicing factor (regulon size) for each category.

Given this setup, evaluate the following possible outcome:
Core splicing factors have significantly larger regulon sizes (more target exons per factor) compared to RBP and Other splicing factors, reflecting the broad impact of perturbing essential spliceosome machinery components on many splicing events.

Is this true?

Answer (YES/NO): YES